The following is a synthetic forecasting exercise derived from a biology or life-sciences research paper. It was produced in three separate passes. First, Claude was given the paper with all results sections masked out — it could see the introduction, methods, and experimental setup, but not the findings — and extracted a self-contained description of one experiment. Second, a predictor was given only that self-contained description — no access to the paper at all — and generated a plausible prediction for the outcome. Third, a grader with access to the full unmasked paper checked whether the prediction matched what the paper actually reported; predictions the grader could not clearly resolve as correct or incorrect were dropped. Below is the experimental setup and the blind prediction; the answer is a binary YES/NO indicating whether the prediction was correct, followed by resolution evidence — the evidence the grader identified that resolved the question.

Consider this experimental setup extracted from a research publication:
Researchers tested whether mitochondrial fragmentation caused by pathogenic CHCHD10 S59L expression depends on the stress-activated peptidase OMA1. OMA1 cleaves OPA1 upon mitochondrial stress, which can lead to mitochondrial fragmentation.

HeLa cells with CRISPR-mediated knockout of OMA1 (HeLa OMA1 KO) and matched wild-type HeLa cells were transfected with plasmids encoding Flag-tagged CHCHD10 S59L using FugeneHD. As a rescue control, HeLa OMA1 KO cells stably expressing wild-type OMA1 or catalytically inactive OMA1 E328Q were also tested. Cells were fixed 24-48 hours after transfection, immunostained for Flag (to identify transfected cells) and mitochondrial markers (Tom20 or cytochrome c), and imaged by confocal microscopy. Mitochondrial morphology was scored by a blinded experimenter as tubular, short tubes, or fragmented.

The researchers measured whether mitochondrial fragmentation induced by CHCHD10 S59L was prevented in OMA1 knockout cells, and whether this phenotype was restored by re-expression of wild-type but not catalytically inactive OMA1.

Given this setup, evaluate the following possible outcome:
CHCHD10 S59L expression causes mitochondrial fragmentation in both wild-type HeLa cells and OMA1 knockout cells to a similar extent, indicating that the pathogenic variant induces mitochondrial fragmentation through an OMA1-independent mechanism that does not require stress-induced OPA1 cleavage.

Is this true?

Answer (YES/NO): NO